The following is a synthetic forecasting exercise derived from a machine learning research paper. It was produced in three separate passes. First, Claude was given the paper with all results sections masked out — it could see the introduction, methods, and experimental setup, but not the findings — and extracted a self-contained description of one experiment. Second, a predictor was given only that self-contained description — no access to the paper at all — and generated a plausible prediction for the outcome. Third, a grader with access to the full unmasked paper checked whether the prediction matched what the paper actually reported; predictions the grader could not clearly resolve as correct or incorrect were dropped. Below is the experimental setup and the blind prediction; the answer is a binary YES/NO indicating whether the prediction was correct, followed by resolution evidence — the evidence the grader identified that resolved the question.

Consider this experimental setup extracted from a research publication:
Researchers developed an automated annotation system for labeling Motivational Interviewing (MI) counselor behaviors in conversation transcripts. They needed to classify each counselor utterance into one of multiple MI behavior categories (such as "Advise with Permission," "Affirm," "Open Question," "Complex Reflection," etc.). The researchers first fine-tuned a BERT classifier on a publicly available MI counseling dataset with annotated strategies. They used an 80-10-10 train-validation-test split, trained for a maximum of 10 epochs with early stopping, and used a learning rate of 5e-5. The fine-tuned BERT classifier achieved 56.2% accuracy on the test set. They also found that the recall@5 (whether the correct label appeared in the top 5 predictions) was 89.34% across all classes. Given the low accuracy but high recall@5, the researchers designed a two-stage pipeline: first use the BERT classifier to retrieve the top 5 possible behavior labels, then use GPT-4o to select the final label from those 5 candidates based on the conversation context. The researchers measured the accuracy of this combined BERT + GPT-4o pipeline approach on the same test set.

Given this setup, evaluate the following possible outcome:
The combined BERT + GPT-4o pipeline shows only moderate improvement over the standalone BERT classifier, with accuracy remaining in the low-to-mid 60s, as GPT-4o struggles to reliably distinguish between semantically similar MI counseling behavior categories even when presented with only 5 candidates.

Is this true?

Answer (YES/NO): NO